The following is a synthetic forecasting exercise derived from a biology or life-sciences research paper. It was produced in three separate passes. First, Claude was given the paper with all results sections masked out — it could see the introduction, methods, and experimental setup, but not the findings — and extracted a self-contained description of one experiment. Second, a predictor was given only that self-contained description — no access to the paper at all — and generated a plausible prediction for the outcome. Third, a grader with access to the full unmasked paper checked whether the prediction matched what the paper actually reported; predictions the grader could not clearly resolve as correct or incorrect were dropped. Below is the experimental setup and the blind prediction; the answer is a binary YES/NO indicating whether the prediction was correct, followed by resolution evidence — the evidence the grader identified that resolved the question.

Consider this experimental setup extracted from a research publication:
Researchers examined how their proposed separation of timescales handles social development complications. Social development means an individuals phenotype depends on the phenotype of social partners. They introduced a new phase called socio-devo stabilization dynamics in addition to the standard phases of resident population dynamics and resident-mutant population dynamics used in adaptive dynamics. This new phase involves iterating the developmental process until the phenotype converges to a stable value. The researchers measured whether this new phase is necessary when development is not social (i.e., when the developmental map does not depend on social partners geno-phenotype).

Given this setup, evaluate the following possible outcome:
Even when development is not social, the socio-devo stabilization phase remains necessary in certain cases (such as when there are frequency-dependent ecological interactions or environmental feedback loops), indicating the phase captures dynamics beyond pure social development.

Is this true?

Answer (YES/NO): NO